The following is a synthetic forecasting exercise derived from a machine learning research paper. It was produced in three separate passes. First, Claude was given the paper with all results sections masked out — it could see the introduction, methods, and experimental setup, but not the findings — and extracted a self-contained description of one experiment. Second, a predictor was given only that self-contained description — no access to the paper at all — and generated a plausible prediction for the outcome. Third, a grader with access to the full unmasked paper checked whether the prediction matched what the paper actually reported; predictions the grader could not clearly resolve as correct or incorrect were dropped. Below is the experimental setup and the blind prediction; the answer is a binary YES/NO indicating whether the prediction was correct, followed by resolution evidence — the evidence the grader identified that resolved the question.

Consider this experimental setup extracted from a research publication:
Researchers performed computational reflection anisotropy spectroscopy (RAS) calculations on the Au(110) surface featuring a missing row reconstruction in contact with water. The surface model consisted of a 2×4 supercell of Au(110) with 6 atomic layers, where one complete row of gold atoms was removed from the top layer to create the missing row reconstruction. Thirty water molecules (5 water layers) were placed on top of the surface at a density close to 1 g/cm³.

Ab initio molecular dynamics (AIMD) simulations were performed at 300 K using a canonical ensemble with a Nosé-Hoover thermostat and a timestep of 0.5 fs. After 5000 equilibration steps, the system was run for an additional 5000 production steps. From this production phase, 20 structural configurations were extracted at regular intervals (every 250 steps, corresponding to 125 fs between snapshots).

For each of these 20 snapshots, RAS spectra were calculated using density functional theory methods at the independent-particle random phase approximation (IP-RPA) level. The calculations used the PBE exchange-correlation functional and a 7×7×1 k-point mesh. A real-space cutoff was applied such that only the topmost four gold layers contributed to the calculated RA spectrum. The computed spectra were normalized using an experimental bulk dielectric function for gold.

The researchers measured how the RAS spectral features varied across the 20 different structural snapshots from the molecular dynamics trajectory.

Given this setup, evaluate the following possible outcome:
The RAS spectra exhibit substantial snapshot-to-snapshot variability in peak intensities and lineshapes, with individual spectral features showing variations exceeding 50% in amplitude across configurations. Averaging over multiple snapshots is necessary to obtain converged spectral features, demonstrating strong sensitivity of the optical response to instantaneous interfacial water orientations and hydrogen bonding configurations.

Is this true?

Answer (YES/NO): NO